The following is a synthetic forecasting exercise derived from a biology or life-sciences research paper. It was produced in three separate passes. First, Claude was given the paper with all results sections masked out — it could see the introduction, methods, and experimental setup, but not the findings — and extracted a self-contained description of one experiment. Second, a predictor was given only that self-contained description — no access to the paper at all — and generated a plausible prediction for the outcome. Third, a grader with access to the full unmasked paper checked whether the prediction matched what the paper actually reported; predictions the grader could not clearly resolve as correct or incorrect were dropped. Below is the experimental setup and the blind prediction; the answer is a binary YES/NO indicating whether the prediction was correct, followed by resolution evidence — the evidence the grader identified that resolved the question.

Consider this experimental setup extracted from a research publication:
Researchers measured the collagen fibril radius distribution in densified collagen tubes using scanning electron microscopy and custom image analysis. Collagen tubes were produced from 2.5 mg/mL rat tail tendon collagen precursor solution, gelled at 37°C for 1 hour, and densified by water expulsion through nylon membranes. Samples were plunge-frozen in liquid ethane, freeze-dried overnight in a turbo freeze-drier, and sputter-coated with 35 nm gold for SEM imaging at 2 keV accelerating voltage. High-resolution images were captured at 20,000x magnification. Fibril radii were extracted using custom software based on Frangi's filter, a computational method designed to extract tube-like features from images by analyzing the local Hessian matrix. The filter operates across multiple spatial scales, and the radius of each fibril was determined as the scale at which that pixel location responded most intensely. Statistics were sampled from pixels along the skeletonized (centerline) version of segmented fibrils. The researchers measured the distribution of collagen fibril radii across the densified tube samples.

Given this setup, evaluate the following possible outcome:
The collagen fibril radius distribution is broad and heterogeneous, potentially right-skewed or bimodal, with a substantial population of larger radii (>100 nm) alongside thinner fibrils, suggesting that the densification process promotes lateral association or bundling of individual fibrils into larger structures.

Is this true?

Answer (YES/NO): NO